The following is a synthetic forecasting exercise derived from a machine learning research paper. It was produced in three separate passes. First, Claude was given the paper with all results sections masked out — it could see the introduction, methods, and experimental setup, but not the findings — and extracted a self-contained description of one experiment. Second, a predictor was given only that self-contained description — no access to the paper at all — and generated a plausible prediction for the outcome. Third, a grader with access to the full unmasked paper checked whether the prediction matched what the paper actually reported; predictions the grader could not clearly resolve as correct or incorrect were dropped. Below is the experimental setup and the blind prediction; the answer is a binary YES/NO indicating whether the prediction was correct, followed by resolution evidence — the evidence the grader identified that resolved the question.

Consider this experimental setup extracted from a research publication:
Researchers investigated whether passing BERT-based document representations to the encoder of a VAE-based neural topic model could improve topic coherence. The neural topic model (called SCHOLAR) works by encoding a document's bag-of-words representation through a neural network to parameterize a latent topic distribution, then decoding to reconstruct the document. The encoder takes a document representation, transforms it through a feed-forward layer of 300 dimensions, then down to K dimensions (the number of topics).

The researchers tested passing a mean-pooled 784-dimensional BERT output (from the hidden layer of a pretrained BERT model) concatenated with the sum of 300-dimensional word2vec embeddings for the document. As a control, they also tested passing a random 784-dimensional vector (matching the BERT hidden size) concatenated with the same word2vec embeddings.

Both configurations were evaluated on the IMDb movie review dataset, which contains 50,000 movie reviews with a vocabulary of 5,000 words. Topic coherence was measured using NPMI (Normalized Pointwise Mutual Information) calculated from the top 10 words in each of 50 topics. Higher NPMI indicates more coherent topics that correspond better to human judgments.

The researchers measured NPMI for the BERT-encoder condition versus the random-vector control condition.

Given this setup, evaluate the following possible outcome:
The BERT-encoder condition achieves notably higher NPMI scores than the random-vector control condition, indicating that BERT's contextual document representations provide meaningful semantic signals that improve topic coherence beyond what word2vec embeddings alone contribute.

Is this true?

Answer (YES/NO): NO